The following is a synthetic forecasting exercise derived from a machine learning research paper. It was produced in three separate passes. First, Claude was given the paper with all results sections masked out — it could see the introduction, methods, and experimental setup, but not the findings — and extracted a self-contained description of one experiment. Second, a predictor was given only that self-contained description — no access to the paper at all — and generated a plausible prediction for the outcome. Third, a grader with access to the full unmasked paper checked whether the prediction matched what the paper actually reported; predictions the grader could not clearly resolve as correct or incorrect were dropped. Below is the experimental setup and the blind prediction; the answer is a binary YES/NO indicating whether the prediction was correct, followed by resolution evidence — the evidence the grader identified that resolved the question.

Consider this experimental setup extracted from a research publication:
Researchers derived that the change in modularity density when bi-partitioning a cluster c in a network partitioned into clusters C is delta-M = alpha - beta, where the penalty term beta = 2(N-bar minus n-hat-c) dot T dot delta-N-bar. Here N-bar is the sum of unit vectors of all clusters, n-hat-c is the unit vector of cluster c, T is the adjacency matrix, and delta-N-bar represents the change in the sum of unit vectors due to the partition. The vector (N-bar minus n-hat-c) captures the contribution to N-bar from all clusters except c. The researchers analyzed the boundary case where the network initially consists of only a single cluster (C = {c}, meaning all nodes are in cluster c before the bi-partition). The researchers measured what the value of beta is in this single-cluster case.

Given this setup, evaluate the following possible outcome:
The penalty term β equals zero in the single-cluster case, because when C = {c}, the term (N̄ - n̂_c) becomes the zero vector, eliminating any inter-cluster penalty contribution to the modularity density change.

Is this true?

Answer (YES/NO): YES